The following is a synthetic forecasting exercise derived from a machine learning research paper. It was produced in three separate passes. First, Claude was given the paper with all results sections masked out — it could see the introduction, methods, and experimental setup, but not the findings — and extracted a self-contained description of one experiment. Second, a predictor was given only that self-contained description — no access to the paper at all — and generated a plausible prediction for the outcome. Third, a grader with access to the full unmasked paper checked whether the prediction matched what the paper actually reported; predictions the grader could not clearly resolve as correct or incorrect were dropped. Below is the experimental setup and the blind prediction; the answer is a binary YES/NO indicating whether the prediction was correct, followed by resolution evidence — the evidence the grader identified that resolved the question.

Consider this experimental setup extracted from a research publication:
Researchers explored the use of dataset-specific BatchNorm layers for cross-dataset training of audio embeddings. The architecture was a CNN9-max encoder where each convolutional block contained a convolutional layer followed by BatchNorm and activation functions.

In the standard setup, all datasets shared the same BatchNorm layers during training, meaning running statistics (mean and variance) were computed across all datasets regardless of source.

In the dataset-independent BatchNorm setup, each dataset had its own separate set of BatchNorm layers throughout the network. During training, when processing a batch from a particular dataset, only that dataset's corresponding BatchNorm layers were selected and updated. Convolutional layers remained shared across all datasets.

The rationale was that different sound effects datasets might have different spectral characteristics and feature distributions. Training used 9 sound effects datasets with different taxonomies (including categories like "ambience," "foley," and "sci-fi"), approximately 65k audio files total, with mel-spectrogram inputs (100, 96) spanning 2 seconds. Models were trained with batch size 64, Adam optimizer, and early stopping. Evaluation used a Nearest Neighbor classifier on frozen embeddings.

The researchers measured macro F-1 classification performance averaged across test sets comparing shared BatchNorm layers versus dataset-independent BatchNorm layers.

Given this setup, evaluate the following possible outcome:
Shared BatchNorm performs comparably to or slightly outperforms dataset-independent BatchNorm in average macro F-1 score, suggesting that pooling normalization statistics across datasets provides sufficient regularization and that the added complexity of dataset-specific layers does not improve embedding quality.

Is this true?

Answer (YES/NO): YES